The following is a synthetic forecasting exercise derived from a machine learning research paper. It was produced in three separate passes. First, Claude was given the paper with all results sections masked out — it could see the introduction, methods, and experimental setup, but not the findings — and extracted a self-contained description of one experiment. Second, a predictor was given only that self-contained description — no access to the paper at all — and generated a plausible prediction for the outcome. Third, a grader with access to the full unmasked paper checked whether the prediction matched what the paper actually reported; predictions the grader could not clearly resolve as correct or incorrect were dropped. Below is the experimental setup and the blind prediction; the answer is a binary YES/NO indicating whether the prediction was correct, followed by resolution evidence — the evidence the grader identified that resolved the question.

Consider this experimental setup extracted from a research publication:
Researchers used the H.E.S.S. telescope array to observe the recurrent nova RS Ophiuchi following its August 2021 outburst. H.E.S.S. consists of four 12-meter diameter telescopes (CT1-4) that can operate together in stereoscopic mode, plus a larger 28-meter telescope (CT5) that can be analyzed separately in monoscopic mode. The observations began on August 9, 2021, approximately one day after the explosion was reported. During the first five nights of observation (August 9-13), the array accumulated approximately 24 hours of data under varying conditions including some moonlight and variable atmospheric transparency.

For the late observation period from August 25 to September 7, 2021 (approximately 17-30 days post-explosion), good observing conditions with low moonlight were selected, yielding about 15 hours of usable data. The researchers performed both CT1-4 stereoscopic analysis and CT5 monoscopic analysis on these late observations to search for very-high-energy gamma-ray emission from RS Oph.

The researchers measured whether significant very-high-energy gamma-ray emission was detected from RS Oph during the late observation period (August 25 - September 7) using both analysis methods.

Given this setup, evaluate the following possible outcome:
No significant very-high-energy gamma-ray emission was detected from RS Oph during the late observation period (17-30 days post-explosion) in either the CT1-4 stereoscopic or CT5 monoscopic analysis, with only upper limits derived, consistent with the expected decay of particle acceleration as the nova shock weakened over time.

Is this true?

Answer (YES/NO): NO